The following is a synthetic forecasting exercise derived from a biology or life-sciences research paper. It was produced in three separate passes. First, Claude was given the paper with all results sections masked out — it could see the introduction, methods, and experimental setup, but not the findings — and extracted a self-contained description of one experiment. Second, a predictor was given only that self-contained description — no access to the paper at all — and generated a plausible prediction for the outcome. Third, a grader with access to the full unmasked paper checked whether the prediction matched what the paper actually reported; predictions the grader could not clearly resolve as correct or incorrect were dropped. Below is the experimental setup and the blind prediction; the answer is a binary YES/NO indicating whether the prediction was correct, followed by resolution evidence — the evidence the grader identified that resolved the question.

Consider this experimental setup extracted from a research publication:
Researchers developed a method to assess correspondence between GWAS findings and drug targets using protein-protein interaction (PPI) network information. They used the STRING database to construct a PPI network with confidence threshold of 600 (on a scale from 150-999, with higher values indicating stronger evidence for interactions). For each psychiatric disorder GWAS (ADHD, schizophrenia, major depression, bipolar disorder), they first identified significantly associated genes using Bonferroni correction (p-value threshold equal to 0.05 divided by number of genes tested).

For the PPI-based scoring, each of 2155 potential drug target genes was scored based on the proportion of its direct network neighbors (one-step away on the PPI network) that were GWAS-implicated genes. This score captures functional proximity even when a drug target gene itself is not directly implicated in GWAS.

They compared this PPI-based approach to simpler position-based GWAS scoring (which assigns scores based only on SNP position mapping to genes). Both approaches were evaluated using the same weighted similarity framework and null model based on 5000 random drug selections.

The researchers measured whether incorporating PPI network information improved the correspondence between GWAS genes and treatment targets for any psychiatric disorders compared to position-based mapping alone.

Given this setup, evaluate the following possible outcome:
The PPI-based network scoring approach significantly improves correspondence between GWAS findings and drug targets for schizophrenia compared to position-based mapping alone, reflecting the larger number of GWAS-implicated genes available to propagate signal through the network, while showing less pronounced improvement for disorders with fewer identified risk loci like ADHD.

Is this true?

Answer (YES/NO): NO